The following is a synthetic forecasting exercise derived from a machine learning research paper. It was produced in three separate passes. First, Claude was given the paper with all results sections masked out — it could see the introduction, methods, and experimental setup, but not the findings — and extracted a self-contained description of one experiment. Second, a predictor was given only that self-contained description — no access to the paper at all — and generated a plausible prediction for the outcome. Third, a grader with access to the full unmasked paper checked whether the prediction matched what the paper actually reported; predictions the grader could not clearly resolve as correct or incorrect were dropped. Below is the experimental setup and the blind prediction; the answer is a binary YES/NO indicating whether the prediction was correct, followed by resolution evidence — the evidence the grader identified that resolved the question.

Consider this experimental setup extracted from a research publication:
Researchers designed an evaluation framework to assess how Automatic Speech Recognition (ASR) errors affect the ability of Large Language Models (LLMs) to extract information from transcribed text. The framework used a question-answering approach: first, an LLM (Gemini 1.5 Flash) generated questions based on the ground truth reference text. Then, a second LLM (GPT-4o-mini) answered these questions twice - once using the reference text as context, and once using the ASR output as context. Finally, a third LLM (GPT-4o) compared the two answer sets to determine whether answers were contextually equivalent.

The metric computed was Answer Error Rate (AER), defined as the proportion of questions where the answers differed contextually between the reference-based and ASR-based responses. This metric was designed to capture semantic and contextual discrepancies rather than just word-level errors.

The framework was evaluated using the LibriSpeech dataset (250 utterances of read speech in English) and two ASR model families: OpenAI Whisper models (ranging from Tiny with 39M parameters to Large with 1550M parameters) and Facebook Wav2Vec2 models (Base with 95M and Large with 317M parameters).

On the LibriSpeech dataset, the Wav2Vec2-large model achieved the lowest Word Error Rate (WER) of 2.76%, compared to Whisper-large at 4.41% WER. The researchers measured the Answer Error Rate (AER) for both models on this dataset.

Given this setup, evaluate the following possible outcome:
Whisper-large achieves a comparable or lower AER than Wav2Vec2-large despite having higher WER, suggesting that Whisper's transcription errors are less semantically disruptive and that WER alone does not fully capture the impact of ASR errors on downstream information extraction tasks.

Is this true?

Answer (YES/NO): YES